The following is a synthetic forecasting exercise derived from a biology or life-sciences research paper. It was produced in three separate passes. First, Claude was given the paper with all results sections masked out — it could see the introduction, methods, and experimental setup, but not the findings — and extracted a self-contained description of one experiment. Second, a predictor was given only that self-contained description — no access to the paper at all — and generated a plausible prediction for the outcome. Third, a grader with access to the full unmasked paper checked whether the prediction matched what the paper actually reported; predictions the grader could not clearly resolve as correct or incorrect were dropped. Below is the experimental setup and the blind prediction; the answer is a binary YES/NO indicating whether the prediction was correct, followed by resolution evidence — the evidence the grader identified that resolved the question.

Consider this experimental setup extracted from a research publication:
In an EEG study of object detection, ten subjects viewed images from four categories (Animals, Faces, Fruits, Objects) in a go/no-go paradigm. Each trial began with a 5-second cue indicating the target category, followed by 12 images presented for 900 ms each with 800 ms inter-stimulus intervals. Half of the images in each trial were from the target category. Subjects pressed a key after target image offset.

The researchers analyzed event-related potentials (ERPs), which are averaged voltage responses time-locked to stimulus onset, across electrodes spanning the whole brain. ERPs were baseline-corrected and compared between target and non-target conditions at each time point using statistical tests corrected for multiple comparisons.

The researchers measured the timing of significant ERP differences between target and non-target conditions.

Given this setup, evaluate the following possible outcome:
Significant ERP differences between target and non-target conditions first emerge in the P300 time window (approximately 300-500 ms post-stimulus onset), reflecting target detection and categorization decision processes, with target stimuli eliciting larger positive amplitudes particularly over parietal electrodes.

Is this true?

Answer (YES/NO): NO